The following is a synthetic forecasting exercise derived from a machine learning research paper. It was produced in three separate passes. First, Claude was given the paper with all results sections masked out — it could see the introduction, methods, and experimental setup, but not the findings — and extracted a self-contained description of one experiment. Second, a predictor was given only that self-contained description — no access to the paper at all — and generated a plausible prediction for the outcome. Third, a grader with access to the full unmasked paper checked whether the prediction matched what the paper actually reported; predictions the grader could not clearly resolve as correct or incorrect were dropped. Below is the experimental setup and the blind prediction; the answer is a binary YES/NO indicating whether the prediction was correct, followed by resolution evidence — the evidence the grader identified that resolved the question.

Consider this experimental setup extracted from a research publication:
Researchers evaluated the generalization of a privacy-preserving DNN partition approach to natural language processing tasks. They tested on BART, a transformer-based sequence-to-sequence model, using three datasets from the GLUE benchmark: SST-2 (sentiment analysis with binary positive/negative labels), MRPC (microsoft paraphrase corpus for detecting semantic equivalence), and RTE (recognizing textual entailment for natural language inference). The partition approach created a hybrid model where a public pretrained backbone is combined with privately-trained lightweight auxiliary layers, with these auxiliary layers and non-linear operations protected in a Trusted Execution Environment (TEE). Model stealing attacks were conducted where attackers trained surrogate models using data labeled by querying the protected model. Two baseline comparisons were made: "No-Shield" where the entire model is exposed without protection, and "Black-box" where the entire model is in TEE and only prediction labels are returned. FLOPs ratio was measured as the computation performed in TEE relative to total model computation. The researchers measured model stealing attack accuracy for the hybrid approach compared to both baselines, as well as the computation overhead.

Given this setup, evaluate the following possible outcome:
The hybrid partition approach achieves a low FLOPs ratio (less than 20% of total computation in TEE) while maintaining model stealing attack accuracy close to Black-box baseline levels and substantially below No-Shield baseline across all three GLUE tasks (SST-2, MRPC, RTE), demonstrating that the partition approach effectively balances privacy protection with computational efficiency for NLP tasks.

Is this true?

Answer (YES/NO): YES